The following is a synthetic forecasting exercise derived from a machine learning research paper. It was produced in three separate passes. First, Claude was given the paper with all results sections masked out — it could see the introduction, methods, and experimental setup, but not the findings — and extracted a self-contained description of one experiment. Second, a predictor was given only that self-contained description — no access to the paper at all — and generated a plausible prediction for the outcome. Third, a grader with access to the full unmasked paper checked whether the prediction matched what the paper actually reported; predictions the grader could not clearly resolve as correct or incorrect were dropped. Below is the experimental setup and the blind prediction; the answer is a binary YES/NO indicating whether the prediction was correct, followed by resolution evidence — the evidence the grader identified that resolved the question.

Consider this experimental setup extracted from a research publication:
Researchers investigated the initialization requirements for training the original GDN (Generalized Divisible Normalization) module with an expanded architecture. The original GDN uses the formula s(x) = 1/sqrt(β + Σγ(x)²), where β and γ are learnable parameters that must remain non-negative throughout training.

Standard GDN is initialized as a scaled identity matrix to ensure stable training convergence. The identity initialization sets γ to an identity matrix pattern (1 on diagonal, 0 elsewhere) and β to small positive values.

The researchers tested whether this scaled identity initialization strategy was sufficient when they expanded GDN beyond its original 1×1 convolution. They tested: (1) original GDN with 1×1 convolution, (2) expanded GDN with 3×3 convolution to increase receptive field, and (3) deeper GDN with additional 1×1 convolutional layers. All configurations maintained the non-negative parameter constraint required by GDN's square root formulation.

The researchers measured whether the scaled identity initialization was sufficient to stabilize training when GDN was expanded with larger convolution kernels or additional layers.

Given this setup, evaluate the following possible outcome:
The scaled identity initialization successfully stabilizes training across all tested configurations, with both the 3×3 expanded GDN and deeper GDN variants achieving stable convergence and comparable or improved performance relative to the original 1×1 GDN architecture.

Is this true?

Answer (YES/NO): NO